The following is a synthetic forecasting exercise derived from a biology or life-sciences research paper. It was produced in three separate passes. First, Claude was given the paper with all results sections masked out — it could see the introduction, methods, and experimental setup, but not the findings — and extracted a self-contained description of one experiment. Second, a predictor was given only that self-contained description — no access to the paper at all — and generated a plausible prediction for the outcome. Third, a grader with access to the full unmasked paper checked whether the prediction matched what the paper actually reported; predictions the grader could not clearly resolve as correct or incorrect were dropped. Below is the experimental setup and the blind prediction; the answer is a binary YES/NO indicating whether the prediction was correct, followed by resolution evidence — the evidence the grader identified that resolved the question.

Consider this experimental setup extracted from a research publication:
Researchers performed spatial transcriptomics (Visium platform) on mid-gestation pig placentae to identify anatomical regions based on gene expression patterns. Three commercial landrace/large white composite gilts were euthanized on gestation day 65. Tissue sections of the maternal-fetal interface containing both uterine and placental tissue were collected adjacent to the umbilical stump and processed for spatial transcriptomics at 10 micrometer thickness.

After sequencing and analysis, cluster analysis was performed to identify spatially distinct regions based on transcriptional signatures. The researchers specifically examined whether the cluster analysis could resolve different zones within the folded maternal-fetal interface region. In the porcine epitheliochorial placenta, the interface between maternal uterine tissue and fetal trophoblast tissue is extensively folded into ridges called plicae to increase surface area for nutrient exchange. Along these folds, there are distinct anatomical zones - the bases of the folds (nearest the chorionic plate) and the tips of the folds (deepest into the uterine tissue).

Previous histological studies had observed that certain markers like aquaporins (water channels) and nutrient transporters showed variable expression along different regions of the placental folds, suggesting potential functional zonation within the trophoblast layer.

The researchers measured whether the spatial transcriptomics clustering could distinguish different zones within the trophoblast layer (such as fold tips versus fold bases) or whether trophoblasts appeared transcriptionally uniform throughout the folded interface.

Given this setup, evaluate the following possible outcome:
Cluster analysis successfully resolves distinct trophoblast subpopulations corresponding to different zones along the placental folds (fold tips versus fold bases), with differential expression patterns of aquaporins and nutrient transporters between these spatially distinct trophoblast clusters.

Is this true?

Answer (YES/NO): NO